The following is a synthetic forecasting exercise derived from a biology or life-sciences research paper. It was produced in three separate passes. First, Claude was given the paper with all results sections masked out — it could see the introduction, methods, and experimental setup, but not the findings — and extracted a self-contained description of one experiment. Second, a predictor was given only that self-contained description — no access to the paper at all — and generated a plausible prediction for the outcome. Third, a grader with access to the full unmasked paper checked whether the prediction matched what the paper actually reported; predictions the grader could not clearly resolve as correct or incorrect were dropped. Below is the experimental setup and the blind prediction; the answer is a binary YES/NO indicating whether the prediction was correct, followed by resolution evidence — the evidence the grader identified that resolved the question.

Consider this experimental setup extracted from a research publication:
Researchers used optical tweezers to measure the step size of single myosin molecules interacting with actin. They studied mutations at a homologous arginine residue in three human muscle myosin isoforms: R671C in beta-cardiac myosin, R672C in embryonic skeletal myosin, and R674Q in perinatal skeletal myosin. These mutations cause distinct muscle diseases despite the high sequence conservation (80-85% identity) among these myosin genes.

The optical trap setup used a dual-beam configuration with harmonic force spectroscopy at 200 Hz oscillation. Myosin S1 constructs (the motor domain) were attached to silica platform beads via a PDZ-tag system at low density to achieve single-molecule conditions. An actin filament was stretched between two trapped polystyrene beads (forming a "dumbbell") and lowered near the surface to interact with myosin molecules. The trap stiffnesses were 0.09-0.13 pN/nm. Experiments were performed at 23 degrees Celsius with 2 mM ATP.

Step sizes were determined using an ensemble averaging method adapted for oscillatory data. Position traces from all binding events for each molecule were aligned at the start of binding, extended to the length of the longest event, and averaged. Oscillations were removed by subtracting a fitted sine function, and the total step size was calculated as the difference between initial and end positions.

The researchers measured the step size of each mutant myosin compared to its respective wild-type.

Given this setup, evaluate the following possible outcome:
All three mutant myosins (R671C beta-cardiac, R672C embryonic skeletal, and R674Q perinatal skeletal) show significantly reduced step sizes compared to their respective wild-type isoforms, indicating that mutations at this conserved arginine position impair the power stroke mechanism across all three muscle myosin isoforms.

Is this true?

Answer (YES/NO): NO